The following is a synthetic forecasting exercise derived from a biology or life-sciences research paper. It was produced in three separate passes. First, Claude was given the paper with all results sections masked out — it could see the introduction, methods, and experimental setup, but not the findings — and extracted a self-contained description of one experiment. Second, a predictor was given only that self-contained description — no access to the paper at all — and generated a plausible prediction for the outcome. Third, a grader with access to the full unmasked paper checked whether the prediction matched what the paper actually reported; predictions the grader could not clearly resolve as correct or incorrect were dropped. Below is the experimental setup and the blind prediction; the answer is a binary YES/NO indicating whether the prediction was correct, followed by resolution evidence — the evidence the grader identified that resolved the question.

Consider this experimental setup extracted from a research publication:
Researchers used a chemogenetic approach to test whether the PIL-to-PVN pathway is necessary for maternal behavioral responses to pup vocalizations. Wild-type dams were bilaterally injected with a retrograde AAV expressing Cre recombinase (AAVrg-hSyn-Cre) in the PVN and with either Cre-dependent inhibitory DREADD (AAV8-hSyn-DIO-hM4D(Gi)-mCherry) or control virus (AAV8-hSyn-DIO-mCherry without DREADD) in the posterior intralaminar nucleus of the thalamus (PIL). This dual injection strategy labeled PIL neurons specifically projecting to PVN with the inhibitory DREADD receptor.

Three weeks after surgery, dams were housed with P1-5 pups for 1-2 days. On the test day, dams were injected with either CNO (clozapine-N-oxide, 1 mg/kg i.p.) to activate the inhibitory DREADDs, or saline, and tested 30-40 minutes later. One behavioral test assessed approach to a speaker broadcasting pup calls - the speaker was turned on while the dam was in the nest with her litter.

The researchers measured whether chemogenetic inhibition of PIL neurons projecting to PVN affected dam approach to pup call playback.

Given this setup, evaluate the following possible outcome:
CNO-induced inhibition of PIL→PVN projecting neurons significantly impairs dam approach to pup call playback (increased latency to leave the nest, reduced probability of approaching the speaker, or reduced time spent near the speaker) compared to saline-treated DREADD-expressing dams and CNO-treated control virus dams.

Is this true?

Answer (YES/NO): YES